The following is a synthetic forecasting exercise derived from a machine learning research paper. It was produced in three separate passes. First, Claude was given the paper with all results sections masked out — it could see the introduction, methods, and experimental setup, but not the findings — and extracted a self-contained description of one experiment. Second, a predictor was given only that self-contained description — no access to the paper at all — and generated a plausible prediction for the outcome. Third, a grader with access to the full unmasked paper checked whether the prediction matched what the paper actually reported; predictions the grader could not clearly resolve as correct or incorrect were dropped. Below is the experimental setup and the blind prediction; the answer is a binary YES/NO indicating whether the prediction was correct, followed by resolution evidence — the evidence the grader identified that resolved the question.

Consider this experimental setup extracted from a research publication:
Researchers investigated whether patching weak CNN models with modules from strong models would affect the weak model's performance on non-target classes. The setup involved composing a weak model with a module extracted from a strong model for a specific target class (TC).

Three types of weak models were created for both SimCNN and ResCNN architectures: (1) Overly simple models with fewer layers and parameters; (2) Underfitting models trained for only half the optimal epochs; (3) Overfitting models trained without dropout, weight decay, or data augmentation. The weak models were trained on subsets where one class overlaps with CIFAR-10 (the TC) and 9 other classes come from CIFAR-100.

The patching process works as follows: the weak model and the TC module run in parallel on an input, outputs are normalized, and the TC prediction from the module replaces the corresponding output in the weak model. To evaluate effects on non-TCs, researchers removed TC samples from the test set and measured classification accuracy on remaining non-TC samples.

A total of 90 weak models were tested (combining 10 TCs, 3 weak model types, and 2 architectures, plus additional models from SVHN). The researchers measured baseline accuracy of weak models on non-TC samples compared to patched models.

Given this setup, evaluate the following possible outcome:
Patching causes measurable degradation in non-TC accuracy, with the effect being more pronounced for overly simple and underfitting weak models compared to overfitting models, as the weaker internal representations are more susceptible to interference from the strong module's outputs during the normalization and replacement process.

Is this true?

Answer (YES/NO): NO